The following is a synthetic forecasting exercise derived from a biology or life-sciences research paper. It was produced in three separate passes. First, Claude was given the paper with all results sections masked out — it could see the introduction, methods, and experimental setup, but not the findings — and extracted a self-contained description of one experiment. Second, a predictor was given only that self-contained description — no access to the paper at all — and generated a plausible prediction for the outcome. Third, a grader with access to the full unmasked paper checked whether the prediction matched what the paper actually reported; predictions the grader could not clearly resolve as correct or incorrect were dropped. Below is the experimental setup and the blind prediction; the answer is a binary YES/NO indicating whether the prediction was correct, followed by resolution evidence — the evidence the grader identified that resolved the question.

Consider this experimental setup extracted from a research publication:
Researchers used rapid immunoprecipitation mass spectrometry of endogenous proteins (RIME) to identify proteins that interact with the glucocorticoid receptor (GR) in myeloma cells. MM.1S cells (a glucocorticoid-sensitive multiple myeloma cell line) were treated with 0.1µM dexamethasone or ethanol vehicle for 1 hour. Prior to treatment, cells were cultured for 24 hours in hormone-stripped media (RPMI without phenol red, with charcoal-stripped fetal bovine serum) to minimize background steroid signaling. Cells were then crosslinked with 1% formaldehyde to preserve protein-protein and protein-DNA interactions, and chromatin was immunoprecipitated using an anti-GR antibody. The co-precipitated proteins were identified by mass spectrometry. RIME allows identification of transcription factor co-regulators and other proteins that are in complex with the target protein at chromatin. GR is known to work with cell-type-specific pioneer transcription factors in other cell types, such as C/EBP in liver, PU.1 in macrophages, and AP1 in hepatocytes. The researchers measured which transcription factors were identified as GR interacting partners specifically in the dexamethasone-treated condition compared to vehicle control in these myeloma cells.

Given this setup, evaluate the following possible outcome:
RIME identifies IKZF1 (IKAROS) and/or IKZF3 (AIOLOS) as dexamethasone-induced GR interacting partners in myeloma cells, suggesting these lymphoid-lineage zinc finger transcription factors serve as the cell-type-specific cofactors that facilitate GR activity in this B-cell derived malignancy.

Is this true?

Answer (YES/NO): YES